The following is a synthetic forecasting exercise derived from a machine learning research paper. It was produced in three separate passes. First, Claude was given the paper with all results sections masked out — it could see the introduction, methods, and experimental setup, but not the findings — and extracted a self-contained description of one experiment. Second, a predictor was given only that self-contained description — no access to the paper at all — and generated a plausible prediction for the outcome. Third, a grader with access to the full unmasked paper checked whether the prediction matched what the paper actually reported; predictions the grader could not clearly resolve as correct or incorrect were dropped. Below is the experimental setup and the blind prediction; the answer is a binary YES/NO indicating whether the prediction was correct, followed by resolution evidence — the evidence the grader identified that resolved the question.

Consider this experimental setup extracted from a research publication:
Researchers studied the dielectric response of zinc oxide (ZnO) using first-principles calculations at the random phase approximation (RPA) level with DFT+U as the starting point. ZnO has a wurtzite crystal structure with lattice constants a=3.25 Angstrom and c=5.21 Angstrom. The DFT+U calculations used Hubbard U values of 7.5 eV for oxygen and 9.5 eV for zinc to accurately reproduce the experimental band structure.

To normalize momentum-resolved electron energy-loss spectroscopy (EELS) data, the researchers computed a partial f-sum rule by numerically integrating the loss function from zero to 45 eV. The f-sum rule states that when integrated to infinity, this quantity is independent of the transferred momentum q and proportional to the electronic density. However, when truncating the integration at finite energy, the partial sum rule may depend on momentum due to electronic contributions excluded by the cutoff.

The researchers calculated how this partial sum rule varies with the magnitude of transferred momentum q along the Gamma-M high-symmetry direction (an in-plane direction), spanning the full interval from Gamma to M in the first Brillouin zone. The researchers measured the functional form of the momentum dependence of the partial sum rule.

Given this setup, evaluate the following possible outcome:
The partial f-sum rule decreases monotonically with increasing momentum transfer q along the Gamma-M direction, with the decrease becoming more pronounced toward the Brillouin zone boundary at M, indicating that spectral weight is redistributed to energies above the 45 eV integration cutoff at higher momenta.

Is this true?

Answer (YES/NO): YES